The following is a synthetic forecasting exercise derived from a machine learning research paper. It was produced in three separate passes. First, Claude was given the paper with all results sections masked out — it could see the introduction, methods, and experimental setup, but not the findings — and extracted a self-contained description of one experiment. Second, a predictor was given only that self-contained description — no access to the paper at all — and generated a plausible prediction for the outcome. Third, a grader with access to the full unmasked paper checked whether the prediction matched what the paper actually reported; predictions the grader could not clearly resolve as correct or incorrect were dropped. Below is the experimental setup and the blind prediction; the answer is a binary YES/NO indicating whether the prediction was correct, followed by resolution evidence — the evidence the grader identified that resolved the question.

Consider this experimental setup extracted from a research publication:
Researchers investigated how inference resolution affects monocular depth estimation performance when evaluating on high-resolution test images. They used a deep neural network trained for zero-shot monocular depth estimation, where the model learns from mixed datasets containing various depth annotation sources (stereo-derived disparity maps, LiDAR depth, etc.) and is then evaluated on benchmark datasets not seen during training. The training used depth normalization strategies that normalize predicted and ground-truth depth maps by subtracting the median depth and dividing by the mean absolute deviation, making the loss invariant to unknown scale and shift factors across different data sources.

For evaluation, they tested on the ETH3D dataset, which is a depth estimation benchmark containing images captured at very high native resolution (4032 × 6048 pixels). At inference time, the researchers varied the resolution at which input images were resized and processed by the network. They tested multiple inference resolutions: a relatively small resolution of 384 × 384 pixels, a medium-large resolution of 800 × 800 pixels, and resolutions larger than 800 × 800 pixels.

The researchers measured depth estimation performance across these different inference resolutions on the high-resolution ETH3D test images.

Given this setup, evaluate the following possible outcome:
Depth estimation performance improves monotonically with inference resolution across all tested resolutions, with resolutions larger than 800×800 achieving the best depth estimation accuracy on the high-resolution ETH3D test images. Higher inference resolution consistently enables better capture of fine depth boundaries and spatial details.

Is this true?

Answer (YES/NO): NO